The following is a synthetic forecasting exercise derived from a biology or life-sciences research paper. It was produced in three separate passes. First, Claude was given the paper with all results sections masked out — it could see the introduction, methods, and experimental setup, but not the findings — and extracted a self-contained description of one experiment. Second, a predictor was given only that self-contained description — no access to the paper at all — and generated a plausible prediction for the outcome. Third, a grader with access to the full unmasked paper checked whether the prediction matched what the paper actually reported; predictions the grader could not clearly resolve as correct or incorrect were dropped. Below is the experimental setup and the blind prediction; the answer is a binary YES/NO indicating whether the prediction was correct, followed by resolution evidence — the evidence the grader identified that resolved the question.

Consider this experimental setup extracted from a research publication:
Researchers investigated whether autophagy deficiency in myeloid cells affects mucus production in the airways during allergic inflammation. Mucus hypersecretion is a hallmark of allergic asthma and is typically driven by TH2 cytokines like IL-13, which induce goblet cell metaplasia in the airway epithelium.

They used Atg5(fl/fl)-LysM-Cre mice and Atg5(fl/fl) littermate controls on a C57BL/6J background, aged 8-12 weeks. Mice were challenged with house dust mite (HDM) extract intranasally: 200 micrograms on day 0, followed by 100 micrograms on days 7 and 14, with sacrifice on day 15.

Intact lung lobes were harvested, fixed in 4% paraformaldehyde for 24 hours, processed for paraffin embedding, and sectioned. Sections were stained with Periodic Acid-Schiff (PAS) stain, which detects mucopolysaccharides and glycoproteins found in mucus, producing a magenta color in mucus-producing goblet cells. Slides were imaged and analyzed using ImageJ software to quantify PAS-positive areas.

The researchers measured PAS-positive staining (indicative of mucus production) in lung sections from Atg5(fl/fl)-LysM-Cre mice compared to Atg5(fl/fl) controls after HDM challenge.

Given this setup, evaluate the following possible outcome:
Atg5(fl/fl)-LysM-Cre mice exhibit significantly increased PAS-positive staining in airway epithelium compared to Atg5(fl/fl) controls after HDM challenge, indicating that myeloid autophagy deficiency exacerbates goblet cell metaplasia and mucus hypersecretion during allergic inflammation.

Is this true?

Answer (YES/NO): YES